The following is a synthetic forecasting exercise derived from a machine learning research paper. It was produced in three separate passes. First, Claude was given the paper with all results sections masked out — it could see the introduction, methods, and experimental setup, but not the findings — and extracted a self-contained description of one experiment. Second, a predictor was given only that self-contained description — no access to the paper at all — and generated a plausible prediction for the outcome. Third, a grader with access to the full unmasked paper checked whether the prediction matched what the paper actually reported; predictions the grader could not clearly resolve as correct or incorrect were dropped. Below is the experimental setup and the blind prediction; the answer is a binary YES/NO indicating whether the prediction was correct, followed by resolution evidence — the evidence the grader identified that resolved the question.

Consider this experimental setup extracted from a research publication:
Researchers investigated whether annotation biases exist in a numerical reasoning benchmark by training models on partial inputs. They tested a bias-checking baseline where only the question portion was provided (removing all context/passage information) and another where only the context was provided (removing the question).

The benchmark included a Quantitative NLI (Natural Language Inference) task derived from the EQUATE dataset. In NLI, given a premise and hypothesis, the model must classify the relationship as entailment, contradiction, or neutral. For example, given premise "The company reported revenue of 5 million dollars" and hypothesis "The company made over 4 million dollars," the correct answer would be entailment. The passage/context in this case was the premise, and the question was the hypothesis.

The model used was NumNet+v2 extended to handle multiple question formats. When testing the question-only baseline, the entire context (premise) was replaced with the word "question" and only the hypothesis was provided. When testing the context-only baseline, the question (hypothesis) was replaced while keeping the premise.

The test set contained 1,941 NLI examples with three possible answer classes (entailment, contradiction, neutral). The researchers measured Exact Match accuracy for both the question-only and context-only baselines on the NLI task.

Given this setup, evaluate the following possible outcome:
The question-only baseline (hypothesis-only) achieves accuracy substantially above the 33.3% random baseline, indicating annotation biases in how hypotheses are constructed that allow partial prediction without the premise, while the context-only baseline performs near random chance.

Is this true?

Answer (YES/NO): NO